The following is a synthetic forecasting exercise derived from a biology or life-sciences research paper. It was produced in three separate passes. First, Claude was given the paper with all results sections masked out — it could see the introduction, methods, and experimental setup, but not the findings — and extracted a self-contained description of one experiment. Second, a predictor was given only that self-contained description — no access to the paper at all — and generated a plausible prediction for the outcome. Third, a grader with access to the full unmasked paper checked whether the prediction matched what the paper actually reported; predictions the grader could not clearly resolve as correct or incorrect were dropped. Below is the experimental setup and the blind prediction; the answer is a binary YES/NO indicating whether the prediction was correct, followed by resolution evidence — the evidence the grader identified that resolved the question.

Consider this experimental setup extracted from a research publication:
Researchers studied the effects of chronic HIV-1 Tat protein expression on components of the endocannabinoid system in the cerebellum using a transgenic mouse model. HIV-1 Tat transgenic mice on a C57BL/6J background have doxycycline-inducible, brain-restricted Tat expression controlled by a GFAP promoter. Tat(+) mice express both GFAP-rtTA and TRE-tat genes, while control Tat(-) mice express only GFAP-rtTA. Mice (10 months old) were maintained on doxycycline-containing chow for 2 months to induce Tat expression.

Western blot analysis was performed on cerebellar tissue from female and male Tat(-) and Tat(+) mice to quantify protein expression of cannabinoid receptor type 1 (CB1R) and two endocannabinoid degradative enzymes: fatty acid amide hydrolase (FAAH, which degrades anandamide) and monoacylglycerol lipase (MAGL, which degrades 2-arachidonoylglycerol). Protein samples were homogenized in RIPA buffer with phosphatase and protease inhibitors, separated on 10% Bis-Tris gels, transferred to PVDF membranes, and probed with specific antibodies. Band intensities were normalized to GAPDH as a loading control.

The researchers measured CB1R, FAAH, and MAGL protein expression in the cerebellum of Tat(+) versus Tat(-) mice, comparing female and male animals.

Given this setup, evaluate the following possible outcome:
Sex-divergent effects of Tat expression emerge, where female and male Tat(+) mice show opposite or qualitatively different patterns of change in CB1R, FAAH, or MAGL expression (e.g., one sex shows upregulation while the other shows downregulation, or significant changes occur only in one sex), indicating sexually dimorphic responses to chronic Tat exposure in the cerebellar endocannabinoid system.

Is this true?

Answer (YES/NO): YES